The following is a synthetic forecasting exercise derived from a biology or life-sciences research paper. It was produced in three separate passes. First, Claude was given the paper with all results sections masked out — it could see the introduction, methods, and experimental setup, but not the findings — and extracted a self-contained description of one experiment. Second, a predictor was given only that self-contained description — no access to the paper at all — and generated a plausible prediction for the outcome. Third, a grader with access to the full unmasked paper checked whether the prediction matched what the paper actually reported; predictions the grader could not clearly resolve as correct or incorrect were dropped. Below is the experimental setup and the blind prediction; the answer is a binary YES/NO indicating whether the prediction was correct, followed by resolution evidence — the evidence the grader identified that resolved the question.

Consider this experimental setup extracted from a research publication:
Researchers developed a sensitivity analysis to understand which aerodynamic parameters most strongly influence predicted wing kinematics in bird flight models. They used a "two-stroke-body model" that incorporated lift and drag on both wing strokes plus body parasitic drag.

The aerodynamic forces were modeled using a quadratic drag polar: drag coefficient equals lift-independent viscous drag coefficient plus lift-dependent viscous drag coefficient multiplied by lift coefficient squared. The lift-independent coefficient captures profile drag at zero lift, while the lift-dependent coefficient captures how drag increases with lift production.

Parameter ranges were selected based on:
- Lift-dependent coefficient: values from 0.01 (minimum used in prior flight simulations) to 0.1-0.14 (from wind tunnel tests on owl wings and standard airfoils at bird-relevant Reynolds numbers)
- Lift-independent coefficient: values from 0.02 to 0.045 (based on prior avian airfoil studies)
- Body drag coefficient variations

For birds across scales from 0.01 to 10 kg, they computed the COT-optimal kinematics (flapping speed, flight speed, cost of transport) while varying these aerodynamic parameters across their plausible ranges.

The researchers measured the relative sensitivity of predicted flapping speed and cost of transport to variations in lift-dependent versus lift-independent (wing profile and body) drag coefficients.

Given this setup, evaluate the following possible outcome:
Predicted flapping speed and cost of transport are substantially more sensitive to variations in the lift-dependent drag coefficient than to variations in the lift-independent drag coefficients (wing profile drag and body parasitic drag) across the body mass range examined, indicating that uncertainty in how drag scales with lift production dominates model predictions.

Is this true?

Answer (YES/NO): YES